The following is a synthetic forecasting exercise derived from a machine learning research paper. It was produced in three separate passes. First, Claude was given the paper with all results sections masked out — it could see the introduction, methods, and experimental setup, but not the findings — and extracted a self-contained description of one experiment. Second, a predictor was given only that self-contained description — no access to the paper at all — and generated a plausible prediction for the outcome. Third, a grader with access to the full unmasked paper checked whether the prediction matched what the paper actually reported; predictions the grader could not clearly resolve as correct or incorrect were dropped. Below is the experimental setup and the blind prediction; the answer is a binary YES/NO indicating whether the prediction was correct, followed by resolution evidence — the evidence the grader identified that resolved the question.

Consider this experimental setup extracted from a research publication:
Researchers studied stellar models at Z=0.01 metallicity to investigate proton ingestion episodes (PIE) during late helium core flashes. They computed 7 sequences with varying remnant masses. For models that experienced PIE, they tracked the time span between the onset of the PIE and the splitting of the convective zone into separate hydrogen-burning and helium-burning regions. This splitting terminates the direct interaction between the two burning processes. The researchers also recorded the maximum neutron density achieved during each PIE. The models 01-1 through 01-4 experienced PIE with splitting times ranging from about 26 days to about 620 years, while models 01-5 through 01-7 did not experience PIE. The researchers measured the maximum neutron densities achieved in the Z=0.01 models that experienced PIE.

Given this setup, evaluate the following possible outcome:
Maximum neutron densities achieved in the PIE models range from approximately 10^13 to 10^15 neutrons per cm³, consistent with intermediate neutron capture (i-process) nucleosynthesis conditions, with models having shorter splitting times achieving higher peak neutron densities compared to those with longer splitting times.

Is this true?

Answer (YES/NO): NO